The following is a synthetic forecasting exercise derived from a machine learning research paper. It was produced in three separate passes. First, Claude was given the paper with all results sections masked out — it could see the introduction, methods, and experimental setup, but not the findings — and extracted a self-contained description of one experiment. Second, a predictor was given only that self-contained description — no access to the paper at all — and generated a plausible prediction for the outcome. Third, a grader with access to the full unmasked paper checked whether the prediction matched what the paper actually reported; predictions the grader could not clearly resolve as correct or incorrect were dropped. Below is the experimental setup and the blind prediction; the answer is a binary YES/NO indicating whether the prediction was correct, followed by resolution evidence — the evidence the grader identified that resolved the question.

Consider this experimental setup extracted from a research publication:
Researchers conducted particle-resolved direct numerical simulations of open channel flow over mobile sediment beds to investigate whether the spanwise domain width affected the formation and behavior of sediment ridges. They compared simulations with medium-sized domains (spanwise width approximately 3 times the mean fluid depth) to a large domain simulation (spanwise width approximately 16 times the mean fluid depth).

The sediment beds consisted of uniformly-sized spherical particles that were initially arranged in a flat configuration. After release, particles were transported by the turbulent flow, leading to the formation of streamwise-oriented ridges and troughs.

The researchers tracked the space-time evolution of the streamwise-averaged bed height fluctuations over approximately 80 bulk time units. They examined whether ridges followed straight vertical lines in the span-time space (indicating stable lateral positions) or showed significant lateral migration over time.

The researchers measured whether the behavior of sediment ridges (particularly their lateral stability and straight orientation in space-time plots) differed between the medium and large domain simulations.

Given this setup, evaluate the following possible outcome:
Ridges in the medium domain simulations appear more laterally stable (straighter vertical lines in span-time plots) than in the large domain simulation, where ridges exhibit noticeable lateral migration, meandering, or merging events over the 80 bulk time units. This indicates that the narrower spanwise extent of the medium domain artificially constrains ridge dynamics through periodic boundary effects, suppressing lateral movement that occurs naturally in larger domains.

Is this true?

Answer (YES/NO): NO